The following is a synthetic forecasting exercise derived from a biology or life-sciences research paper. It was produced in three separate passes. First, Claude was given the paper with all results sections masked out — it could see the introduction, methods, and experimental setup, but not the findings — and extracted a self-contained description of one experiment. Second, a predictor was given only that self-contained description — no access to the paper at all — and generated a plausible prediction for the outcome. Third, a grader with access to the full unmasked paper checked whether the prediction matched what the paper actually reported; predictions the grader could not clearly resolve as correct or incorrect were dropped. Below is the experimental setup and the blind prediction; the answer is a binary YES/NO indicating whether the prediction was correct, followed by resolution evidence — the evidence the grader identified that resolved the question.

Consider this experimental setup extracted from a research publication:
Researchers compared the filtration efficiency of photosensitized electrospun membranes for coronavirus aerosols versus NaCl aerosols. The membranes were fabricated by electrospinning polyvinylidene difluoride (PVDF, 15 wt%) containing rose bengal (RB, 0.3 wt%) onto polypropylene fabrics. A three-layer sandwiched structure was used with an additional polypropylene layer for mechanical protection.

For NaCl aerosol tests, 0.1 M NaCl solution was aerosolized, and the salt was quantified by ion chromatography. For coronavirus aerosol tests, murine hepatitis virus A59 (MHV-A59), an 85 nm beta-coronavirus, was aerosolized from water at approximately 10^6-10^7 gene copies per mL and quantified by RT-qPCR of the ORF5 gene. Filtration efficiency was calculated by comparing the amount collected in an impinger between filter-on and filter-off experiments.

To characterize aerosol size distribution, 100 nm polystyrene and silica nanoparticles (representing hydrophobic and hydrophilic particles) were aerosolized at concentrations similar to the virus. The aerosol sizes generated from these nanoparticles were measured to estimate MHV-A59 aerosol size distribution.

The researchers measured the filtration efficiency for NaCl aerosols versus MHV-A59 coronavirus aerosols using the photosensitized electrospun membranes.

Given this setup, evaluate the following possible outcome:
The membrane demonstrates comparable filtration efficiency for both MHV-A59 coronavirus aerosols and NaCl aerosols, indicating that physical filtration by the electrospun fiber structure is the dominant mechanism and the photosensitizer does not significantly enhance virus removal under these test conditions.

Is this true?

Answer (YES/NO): YES